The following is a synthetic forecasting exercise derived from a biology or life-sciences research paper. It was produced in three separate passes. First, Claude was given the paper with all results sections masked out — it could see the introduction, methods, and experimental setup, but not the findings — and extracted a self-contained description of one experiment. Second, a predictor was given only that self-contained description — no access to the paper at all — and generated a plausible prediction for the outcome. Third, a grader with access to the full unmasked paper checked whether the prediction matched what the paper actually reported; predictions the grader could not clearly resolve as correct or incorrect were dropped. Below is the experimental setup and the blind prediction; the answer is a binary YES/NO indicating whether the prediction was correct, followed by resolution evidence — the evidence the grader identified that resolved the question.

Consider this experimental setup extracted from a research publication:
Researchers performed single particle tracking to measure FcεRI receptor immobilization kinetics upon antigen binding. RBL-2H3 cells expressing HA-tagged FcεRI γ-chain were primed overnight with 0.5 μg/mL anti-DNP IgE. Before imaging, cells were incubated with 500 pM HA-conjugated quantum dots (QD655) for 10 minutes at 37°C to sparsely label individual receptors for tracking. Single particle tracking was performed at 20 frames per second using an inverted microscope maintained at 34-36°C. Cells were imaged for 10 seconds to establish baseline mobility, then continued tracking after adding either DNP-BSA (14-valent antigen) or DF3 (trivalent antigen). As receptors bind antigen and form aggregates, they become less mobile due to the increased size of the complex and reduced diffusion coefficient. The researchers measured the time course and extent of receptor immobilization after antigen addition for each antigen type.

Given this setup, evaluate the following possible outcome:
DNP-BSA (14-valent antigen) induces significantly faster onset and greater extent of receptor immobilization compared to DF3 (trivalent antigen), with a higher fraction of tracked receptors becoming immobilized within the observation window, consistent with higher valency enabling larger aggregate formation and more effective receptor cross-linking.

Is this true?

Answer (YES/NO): NO